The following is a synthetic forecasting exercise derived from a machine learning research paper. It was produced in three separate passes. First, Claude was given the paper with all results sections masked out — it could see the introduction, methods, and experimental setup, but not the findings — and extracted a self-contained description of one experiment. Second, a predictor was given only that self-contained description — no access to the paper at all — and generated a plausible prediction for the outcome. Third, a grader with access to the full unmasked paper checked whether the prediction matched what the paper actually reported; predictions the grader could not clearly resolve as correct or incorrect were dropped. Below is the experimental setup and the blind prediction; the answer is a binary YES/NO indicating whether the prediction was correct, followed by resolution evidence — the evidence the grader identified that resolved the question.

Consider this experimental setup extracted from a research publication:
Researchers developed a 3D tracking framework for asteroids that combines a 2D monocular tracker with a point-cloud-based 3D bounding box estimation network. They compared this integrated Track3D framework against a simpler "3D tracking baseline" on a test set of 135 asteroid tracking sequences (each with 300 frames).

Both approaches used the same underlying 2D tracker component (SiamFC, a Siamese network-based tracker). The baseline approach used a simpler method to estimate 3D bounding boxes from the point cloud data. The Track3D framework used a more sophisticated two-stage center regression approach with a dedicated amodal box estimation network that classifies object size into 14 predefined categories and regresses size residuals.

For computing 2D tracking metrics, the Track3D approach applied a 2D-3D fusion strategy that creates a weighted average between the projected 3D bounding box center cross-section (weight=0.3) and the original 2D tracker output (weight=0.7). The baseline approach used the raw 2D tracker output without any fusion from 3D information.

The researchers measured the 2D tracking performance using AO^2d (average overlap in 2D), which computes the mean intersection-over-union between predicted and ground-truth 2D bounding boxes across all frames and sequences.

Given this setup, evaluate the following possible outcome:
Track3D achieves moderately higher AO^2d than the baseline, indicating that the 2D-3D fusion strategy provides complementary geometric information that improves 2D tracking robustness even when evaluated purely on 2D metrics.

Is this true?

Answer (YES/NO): NO